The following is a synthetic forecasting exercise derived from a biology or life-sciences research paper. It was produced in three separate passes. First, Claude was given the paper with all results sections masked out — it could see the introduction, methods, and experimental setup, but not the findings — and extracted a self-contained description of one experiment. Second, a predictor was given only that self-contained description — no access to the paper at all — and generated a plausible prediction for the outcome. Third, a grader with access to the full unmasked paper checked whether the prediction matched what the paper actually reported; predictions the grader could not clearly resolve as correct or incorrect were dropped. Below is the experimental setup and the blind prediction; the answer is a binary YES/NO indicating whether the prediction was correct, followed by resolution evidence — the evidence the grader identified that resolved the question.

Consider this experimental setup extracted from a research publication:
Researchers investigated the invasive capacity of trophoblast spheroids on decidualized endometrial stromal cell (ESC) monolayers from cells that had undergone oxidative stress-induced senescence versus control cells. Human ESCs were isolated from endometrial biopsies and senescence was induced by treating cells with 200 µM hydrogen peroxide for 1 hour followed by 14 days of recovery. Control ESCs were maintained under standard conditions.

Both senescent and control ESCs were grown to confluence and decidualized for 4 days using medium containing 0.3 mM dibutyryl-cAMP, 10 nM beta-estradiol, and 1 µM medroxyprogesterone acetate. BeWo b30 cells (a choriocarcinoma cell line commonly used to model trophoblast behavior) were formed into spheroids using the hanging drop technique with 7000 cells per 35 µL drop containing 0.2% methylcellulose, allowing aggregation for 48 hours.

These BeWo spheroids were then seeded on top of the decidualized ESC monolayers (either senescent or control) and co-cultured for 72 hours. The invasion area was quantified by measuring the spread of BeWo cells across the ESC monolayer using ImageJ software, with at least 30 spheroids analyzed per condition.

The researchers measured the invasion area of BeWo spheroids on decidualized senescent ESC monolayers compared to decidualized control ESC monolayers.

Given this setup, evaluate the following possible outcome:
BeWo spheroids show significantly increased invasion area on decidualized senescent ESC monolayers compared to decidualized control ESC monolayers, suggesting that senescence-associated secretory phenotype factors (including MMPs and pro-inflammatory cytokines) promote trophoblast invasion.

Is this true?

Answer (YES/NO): NO